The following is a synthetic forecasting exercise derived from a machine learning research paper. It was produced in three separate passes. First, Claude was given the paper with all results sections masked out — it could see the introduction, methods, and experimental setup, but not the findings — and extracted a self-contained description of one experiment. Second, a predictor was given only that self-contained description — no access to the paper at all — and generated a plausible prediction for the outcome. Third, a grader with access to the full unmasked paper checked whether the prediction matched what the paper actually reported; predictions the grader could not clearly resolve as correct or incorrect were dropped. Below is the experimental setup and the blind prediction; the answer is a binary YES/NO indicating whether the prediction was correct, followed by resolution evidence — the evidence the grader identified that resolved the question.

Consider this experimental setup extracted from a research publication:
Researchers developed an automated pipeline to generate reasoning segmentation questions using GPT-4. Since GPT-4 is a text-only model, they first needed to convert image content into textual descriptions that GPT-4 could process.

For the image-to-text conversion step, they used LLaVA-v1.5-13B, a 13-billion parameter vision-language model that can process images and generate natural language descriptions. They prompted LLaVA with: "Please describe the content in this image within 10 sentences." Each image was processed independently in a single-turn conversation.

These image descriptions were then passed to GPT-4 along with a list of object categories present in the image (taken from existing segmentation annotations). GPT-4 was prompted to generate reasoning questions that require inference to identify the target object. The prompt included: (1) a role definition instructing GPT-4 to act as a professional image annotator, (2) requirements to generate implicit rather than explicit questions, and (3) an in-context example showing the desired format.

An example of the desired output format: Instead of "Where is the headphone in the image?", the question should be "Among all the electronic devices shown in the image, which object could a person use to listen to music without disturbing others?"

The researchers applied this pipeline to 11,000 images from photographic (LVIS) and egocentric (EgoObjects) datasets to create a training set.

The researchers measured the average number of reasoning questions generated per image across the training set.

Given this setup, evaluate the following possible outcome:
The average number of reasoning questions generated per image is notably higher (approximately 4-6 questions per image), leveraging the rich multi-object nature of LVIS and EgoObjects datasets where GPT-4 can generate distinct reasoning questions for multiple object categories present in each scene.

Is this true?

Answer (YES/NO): YES